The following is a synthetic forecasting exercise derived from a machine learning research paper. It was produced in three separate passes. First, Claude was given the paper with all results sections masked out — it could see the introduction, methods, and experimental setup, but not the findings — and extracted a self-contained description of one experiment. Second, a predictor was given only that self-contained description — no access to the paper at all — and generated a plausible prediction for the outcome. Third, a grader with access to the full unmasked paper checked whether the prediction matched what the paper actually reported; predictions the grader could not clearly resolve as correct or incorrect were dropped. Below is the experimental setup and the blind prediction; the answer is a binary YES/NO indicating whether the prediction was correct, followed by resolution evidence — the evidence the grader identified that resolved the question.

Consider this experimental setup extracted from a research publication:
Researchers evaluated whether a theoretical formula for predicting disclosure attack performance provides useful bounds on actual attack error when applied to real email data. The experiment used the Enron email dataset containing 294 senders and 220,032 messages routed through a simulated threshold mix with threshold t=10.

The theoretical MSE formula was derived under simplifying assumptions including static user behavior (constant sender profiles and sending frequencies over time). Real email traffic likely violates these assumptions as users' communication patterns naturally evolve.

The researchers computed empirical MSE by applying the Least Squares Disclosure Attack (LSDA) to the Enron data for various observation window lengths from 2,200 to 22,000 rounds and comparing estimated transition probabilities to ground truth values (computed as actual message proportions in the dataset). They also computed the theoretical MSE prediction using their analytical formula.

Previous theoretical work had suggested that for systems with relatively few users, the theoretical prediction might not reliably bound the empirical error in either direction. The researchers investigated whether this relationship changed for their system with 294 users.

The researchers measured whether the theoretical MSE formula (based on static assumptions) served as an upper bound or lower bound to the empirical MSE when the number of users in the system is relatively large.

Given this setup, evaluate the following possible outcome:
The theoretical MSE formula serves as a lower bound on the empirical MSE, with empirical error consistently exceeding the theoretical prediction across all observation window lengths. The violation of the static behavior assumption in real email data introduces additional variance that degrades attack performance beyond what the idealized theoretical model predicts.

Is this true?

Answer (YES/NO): NO